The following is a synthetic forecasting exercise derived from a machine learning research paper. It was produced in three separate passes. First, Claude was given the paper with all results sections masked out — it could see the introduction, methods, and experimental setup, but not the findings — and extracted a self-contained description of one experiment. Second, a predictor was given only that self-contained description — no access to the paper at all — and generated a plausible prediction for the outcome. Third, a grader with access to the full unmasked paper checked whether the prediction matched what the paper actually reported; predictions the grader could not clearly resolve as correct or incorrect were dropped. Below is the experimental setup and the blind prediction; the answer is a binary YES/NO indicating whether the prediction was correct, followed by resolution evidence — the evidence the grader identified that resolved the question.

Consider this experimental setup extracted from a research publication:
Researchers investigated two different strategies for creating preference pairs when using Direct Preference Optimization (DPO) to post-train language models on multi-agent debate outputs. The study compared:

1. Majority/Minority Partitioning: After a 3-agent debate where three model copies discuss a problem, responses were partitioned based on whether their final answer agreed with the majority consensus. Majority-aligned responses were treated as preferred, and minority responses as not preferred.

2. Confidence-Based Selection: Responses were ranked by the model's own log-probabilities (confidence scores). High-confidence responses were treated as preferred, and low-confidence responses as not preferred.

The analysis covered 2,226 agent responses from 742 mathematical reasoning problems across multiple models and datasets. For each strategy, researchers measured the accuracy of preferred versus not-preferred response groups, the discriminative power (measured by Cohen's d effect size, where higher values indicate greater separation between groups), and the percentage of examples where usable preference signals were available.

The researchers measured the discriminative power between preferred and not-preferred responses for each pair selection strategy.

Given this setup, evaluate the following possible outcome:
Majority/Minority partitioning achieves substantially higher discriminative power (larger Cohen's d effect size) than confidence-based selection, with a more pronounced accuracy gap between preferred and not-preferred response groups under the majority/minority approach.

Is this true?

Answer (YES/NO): YES